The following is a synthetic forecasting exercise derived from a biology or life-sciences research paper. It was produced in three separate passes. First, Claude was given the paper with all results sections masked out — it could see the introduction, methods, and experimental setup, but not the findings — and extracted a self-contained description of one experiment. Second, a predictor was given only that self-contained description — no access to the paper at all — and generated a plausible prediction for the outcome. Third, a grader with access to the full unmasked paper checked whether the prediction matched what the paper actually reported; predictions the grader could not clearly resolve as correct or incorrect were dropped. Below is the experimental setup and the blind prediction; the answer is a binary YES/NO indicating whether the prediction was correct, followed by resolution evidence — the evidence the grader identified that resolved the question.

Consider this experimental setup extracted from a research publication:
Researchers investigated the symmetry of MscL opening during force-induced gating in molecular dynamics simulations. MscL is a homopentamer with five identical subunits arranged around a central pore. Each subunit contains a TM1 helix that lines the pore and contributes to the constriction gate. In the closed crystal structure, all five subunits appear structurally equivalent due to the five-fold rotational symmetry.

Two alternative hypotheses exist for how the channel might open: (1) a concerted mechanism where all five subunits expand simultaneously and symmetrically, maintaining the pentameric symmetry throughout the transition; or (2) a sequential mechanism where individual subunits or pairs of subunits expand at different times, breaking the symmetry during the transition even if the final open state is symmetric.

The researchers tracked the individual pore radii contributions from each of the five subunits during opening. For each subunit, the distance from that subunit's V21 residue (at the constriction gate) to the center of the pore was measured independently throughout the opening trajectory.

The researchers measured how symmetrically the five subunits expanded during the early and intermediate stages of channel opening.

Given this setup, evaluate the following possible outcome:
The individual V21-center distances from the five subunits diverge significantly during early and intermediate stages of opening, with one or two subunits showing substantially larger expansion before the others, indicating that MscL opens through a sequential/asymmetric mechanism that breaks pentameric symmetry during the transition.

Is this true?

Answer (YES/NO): NO